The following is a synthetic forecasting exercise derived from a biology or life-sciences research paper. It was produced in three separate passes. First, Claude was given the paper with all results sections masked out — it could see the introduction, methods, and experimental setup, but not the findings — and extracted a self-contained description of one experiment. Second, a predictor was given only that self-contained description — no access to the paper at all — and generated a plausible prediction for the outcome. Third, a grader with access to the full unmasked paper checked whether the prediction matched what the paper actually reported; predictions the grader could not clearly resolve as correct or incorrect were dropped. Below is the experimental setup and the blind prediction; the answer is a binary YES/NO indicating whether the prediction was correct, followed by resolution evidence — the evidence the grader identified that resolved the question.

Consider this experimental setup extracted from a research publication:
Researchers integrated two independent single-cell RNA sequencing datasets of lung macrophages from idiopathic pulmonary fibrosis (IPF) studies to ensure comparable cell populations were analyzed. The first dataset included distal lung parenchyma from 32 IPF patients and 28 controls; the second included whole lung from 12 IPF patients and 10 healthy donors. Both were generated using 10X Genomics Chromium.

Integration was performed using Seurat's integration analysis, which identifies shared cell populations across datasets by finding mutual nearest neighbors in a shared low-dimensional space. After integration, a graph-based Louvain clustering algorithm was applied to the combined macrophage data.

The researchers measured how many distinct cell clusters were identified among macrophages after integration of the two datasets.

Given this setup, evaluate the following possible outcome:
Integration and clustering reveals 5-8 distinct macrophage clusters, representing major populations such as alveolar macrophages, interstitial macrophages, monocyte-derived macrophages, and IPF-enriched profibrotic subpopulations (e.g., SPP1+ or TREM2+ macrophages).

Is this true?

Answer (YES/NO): NO